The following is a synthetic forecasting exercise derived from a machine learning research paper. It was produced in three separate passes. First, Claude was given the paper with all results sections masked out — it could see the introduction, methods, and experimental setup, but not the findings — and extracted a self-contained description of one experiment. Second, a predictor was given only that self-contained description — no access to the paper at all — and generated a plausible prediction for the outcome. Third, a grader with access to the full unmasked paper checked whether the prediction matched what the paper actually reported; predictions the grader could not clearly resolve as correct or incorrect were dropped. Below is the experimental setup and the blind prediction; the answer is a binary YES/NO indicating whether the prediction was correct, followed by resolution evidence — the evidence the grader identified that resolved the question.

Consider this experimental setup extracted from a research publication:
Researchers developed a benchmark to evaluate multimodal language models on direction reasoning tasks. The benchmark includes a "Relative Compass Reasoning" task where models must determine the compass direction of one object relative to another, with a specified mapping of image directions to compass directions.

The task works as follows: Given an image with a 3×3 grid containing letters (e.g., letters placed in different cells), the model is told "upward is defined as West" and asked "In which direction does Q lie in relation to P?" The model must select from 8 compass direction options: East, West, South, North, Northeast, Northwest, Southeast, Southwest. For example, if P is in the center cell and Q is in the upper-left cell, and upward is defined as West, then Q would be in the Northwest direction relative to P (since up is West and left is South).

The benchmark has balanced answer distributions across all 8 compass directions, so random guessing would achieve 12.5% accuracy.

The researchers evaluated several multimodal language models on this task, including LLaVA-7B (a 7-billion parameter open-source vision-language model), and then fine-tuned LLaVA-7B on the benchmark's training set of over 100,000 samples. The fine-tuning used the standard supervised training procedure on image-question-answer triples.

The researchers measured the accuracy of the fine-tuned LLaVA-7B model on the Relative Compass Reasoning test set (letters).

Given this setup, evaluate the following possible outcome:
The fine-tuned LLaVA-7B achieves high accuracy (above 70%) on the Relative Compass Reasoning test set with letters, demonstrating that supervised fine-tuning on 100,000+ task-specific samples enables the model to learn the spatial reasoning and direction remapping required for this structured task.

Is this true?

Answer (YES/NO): NO